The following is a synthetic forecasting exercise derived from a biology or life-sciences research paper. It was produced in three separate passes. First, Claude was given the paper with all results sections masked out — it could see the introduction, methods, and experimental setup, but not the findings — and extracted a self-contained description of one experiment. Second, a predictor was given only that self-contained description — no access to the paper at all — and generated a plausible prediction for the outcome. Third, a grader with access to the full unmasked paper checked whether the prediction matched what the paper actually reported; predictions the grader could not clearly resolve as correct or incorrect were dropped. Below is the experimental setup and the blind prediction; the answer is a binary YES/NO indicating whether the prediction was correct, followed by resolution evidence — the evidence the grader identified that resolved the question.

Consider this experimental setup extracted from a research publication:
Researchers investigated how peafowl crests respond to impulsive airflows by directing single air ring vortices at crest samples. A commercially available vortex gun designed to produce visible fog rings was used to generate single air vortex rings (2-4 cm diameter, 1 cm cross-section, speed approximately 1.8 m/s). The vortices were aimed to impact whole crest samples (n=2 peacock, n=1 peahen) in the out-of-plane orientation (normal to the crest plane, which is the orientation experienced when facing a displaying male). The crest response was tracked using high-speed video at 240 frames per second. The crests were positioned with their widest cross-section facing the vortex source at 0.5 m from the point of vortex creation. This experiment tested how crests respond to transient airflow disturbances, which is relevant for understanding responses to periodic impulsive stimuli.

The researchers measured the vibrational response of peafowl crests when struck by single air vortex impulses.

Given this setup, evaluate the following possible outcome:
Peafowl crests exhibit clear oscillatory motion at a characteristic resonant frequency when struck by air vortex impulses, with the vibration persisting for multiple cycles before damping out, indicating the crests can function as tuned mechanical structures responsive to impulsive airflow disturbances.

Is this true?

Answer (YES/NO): YES